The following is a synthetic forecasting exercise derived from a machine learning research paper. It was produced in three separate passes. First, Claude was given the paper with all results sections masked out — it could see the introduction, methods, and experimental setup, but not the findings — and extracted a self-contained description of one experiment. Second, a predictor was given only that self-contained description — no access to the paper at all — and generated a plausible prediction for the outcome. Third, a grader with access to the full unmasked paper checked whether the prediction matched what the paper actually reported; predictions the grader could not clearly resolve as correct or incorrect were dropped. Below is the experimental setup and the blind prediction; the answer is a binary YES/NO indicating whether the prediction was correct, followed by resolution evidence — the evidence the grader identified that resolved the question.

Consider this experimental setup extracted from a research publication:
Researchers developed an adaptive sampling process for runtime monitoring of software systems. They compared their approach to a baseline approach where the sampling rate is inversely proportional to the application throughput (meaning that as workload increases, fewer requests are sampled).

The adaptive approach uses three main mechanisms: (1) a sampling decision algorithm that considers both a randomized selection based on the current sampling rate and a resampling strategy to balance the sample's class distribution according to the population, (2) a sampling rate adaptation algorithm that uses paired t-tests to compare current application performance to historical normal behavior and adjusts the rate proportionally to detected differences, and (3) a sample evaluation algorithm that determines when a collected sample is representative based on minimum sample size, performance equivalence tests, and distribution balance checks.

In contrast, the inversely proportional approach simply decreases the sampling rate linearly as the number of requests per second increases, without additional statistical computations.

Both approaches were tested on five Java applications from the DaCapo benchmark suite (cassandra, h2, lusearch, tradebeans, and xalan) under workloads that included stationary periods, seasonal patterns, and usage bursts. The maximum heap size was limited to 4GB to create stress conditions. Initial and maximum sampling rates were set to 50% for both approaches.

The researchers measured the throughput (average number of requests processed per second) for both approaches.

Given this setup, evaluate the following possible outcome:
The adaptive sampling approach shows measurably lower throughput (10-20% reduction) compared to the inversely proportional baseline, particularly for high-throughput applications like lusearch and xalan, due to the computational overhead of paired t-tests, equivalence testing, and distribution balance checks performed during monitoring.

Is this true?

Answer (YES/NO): NO